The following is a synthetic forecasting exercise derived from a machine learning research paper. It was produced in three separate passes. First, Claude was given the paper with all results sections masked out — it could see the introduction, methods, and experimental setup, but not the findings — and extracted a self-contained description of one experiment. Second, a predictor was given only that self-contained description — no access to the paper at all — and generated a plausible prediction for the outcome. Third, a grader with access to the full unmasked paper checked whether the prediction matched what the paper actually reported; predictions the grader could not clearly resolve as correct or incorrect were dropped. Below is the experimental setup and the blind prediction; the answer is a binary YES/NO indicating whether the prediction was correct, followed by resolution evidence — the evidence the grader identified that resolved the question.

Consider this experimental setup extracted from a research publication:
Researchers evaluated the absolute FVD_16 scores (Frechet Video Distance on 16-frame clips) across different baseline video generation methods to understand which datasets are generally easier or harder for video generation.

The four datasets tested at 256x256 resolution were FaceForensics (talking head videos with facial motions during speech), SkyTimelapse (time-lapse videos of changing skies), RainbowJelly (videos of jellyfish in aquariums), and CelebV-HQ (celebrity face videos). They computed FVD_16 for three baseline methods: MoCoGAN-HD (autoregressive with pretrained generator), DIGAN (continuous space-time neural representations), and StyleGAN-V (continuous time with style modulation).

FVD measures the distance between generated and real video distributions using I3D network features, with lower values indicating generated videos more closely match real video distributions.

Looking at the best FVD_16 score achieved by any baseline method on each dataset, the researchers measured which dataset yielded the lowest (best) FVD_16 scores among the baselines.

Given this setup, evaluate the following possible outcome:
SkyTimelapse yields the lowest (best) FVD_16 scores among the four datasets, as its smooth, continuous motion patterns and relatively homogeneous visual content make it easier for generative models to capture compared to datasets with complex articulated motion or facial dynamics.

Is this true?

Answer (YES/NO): NO